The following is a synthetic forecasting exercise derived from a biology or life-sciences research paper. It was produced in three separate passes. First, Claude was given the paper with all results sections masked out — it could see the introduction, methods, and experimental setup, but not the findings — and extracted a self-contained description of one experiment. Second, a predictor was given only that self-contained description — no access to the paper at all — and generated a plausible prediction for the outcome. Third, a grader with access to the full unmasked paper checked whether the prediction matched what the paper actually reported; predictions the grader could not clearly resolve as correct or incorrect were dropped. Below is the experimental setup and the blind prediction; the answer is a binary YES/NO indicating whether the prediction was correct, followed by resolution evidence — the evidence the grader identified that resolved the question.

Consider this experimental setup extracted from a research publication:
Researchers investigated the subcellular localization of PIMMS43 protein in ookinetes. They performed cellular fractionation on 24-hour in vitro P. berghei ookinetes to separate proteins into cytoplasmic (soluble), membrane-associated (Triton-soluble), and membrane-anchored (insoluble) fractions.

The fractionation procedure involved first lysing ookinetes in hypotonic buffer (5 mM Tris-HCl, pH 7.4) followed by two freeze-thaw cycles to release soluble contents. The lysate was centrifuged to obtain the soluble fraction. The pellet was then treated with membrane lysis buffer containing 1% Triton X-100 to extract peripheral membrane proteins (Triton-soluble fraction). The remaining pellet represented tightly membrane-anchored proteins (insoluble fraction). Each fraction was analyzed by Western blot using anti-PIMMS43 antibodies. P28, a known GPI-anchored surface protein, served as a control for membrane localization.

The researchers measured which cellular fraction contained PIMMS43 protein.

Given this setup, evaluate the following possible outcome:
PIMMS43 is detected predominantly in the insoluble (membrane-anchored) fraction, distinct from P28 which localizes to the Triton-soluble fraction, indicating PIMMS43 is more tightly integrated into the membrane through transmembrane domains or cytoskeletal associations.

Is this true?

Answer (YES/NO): NO